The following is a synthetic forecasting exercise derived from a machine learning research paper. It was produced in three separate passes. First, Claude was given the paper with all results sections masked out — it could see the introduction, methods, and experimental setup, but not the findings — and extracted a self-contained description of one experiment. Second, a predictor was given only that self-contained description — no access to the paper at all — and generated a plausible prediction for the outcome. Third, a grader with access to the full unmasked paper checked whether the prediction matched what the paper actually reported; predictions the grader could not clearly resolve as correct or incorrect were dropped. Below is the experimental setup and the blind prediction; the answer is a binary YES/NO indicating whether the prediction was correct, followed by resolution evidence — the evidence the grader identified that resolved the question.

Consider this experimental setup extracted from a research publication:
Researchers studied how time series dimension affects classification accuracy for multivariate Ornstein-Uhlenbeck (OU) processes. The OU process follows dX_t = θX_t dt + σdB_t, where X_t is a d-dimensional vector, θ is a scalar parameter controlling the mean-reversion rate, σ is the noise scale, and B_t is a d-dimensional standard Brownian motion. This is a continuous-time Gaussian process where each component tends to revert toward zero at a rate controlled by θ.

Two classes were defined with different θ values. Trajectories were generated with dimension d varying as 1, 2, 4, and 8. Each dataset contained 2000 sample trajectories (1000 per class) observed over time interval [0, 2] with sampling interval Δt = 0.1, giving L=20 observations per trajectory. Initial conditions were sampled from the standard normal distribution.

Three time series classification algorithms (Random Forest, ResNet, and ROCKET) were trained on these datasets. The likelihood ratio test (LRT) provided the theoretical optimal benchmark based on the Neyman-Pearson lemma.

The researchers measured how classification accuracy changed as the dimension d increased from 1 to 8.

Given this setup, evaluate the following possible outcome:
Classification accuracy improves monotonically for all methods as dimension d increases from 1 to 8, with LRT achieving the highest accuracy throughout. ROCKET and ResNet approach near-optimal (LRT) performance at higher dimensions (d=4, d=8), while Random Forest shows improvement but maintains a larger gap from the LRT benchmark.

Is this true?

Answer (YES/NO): NO